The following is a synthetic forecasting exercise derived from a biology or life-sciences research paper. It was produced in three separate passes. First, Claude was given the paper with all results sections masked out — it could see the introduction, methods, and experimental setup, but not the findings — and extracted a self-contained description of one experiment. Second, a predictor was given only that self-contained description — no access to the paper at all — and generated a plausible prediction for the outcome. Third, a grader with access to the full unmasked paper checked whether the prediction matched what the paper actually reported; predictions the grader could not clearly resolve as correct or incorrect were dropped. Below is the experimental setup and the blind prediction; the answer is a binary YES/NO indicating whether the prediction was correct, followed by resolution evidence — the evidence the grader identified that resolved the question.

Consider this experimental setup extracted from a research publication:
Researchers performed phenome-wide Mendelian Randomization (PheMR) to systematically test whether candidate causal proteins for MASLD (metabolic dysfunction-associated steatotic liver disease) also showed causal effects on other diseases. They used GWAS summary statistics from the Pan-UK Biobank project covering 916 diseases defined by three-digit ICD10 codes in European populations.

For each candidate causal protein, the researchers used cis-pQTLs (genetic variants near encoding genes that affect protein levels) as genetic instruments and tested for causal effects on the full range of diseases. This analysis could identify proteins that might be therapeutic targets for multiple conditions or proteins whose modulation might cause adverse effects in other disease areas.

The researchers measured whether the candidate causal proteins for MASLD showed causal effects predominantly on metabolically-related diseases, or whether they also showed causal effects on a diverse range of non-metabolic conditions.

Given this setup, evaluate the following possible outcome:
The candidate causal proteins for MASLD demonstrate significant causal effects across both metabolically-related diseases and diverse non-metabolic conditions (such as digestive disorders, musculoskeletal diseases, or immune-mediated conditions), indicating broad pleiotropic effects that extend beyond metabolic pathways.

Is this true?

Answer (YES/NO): YES